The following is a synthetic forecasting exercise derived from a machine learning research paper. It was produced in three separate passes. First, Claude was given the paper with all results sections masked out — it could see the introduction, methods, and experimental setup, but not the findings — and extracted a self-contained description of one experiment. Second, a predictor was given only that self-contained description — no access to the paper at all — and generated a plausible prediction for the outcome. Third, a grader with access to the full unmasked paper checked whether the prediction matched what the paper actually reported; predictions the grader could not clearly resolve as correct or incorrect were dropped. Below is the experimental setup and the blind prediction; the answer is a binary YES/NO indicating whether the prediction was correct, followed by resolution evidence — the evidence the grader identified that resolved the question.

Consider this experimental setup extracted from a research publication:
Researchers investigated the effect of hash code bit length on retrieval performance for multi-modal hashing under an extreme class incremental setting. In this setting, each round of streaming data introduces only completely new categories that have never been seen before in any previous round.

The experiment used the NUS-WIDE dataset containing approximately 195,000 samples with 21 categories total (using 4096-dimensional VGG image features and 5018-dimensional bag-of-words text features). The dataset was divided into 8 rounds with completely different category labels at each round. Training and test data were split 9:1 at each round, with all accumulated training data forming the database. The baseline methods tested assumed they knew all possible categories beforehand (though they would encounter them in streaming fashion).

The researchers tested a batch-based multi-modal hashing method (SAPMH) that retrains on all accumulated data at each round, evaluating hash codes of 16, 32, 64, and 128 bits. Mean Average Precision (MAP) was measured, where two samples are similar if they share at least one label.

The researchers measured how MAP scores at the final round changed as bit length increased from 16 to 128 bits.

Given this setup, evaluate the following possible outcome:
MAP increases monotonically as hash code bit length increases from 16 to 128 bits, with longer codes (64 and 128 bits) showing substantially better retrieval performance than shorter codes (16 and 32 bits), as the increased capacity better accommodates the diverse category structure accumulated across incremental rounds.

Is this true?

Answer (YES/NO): YES